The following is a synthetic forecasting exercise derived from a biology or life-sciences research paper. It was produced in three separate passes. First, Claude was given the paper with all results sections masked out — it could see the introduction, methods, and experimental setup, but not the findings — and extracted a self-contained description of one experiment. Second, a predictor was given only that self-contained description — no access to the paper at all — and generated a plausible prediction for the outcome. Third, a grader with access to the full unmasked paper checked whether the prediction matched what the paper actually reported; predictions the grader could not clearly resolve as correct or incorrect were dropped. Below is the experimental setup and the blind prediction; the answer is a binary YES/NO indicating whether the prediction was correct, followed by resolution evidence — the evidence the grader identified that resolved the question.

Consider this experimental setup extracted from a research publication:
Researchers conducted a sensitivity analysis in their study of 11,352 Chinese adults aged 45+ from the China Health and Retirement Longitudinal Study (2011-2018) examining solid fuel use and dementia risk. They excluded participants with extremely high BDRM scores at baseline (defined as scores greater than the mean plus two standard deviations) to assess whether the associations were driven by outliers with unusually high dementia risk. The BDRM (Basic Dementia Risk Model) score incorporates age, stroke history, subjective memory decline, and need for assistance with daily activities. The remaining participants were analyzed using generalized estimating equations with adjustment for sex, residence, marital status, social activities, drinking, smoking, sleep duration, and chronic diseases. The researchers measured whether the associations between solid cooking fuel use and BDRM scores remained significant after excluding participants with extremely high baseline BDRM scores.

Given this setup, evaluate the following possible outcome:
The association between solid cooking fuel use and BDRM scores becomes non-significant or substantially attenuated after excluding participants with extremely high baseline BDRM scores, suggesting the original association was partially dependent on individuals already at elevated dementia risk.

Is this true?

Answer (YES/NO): NO